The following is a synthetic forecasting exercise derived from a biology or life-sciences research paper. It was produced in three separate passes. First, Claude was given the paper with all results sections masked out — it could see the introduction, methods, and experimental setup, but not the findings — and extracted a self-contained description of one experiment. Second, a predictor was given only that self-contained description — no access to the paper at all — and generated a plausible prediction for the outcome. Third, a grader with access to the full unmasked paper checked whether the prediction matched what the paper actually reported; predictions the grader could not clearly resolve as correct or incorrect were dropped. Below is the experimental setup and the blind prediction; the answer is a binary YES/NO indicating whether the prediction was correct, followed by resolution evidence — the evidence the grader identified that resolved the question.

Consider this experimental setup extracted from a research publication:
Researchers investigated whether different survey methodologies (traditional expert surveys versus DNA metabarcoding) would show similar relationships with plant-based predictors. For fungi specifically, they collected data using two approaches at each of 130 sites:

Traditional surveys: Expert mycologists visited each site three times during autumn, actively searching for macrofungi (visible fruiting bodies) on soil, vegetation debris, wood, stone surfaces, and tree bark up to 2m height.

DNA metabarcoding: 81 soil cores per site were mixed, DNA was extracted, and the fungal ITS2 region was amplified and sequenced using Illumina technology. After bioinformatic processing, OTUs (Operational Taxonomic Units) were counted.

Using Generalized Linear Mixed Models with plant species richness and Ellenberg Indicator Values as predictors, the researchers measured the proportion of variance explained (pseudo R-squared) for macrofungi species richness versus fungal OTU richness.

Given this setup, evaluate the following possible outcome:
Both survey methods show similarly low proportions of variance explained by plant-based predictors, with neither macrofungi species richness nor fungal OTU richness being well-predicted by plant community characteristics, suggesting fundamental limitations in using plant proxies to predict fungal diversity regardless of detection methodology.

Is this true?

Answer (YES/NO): NO